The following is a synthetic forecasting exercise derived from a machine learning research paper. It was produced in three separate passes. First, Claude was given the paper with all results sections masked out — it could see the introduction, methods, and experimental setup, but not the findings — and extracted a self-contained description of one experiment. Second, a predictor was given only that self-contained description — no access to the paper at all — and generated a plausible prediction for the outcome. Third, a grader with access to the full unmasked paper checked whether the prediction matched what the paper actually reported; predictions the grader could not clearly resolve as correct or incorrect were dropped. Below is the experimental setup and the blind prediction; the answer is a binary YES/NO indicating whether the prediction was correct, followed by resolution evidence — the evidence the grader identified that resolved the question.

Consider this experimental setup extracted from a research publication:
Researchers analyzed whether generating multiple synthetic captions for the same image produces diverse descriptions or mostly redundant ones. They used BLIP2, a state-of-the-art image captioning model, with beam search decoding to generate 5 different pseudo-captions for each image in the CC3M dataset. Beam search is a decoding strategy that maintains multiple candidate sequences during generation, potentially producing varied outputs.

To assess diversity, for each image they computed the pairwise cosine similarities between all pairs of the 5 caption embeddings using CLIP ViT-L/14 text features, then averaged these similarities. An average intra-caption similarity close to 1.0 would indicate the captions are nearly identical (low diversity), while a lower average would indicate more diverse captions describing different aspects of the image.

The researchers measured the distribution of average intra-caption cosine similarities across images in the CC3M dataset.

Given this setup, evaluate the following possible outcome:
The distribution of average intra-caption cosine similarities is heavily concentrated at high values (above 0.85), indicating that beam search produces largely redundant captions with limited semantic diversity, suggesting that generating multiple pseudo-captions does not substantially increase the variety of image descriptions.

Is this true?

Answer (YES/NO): NO